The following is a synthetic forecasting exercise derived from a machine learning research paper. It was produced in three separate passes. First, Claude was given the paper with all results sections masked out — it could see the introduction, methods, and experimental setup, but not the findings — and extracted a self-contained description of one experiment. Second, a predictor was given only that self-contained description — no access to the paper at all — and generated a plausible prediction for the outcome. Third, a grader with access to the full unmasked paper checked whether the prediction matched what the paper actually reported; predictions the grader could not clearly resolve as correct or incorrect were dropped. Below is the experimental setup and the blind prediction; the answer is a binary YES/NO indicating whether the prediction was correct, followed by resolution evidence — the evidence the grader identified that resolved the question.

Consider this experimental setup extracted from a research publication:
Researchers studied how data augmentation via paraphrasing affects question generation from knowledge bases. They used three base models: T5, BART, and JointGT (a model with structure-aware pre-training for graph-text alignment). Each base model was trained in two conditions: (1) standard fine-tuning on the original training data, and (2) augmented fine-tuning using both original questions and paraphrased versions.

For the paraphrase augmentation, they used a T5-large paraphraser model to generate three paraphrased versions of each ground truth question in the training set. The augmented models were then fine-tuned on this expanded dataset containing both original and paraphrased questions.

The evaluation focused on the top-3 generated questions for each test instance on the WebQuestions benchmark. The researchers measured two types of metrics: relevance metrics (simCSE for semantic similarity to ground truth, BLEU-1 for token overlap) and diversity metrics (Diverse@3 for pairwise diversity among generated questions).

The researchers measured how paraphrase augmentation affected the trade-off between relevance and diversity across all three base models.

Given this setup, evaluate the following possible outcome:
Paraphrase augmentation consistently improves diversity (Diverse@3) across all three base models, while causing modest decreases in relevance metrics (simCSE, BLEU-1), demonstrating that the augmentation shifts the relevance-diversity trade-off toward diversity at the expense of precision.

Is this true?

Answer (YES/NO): NO